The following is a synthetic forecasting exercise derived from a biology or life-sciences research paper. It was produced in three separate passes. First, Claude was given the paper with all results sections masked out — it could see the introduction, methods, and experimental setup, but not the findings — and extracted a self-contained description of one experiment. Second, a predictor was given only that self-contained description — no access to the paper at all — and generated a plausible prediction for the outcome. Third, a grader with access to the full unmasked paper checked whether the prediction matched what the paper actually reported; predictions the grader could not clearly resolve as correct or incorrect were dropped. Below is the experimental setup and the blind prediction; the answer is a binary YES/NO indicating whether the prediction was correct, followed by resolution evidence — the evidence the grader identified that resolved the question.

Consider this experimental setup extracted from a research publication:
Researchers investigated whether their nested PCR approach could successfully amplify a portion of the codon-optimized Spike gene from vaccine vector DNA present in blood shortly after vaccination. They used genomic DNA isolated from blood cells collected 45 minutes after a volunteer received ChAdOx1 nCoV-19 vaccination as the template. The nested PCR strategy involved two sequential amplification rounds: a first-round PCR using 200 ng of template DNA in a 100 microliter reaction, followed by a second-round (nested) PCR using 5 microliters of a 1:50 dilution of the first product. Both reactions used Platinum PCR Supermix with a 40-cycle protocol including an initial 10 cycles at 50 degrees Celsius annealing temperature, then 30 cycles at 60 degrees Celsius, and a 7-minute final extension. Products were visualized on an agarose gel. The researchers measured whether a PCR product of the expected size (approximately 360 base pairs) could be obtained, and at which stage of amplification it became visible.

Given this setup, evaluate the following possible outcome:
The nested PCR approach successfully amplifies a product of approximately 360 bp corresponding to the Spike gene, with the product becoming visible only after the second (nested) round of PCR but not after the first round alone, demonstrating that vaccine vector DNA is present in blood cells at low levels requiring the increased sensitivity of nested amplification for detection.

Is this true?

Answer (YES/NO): YES